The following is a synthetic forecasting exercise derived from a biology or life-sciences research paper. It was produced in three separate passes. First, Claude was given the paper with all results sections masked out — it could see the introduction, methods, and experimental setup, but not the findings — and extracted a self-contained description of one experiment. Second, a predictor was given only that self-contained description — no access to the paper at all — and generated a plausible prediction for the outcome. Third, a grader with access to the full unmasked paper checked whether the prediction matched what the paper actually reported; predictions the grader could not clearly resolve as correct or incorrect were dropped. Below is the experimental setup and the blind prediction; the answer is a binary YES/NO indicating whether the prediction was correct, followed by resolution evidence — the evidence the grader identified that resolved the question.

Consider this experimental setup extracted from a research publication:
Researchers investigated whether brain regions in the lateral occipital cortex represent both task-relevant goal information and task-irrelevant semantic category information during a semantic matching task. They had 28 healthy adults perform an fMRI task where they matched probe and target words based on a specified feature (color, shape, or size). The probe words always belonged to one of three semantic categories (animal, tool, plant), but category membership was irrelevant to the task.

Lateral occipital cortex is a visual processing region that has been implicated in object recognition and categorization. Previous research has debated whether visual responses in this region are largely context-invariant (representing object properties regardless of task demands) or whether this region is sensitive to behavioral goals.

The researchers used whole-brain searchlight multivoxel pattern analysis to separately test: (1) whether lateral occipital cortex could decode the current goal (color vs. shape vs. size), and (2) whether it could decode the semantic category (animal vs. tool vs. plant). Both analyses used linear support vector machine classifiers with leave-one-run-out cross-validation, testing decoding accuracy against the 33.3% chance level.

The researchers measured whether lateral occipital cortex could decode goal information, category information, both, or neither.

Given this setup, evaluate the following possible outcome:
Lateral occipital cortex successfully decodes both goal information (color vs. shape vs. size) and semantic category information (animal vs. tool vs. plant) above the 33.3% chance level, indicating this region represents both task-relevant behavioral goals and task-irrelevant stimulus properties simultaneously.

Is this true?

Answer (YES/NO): YES